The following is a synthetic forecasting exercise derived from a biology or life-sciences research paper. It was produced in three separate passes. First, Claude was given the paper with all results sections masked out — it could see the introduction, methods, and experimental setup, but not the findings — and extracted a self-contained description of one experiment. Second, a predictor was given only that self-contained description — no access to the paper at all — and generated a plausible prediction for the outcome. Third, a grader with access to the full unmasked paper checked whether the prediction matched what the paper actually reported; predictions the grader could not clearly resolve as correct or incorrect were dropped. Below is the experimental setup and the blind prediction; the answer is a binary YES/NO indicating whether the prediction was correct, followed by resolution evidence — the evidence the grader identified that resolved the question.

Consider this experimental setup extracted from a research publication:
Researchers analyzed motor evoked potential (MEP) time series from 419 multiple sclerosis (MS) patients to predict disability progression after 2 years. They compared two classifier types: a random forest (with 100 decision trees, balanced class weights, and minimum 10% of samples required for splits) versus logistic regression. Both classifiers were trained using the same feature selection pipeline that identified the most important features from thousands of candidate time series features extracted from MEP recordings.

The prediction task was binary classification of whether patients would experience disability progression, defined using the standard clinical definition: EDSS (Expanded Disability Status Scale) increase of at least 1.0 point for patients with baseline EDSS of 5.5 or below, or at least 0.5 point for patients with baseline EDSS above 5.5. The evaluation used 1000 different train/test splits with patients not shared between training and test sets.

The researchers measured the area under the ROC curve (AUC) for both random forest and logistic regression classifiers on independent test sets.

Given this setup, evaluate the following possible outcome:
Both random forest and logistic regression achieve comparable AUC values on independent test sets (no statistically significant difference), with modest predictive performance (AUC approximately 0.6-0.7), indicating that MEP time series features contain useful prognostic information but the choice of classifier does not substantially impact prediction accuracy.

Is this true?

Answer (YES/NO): NO